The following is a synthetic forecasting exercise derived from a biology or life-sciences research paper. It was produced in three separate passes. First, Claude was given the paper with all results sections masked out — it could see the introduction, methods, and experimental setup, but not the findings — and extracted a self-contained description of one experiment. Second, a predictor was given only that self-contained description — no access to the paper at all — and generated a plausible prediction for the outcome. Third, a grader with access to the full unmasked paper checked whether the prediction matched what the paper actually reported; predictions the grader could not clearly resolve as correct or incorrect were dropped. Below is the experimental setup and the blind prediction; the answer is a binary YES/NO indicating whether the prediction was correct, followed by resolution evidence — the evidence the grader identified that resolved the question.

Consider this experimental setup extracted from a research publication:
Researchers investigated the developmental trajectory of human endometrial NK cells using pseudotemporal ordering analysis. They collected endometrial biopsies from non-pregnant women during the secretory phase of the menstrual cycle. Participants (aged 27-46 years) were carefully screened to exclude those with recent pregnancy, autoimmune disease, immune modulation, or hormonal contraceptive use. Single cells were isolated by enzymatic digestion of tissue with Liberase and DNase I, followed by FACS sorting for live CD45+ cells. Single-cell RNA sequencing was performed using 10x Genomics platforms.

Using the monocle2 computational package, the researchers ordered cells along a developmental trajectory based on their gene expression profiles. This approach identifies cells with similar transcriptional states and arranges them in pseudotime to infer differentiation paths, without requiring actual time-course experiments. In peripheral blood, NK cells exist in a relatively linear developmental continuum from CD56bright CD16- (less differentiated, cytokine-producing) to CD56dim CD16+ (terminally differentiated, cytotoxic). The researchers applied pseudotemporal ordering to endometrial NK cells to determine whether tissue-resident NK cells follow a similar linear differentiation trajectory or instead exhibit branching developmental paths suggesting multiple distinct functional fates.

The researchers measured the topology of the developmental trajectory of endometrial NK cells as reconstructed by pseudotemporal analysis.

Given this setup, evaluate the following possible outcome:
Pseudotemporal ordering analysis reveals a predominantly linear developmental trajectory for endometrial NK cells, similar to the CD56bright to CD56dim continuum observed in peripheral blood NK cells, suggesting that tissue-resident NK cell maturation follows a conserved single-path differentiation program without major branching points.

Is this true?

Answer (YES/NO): NO